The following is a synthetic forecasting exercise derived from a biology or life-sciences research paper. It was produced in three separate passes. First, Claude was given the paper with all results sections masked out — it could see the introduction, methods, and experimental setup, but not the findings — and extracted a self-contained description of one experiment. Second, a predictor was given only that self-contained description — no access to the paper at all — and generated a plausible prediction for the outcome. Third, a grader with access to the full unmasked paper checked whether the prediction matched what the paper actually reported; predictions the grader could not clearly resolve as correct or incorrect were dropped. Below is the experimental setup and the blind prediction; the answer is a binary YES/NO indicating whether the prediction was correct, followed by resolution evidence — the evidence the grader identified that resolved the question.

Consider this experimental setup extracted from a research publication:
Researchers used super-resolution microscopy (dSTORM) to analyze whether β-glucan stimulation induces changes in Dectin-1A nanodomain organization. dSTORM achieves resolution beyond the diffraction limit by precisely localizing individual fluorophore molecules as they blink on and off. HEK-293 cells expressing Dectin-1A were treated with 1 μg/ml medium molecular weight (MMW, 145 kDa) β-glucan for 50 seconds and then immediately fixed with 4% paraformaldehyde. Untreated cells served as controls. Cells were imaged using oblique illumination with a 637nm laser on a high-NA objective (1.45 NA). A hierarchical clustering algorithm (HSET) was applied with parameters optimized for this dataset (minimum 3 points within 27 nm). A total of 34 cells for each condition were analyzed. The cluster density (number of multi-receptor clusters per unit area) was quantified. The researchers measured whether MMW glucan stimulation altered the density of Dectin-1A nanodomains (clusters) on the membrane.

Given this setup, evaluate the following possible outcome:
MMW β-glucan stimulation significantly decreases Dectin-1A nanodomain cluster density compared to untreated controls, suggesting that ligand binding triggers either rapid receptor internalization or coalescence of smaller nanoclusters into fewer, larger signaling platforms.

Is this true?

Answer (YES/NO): NO